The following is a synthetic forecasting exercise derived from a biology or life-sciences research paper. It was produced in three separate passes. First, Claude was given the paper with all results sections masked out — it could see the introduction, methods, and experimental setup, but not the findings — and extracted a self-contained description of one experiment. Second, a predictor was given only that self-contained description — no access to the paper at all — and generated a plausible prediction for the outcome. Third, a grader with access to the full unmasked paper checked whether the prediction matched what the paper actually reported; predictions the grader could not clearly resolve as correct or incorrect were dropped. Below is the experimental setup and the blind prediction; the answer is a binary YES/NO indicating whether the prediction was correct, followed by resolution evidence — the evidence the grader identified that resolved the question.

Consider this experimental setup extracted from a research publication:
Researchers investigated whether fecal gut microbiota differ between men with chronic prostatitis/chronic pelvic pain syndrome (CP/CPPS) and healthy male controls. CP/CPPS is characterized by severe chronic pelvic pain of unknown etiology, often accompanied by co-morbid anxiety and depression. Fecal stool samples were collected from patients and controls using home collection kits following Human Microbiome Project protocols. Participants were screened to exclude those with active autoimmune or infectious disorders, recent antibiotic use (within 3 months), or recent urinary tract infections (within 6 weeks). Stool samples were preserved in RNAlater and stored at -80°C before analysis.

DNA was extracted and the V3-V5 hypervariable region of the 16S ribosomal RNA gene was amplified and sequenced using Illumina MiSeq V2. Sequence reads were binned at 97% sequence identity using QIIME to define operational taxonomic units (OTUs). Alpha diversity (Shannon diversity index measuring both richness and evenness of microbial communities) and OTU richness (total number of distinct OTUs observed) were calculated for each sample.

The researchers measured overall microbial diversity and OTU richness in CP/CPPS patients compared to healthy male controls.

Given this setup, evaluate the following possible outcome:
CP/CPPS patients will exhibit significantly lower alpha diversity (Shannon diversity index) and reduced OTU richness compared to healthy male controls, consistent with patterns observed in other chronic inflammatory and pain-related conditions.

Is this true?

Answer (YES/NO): NO